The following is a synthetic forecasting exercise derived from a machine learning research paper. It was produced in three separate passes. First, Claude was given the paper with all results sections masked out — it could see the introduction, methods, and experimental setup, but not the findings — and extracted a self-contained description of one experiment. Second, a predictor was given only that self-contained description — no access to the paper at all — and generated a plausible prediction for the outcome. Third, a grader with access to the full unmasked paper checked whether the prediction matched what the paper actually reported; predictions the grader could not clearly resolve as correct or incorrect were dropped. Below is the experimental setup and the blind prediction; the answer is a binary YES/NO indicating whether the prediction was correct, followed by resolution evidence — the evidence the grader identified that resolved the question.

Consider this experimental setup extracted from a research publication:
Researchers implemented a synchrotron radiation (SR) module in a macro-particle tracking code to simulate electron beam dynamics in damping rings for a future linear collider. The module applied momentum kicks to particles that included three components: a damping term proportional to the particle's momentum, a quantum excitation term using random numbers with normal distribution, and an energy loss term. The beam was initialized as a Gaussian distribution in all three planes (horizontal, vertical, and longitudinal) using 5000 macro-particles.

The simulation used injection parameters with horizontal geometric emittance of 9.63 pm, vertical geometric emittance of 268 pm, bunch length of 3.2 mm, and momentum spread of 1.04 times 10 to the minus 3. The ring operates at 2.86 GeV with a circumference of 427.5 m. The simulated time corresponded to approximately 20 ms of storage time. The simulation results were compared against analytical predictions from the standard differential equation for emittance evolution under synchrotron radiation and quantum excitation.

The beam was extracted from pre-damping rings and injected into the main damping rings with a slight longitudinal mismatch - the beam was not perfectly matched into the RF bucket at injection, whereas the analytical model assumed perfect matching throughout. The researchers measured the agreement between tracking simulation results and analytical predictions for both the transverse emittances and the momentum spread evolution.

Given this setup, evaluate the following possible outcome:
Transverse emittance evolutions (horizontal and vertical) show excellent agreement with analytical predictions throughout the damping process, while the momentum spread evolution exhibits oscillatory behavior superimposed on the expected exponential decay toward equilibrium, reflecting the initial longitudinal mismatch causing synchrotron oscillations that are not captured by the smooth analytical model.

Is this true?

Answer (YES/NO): YES